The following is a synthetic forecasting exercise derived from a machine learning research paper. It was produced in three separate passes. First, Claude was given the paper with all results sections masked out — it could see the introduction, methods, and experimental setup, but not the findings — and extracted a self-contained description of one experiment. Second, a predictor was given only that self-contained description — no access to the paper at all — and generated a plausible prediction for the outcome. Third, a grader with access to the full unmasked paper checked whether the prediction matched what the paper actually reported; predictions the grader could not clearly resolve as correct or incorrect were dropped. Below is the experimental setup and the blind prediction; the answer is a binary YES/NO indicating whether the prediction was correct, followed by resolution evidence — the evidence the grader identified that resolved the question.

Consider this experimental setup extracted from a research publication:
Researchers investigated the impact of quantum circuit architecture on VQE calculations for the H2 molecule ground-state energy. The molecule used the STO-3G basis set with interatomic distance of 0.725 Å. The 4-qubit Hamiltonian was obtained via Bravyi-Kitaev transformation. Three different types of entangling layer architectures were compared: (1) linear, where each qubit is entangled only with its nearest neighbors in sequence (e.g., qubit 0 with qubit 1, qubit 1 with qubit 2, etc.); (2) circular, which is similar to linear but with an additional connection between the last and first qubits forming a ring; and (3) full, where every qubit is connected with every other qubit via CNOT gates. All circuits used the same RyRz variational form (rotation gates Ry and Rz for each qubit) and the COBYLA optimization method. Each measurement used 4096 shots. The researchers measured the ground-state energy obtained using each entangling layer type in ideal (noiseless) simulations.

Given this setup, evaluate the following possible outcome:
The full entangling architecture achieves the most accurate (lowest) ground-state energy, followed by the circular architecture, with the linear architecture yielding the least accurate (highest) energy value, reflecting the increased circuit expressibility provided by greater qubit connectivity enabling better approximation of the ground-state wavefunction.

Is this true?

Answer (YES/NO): NO